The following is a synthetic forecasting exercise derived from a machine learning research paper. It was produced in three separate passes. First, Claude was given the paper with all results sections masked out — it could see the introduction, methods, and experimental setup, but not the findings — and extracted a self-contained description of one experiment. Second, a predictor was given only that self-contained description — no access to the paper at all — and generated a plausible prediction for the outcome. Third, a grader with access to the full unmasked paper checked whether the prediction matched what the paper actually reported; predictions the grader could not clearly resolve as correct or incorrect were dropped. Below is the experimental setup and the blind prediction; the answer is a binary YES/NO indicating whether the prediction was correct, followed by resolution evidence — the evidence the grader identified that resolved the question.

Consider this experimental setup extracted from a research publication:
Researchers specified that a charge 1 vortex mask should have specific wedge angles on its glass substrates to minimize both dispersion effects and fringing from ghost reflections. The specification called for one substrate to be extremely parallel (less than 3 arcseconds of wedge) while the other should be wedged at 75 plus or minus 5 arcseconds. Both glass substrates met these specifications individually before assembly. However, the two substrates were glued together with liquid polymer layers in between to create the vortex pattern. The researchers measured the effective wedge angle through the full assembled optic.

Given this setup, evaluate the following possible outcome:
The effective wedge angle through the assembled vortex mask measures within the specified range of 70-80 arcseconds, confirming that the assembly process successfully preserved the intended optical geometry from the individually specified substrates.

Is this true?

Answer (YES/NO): NO